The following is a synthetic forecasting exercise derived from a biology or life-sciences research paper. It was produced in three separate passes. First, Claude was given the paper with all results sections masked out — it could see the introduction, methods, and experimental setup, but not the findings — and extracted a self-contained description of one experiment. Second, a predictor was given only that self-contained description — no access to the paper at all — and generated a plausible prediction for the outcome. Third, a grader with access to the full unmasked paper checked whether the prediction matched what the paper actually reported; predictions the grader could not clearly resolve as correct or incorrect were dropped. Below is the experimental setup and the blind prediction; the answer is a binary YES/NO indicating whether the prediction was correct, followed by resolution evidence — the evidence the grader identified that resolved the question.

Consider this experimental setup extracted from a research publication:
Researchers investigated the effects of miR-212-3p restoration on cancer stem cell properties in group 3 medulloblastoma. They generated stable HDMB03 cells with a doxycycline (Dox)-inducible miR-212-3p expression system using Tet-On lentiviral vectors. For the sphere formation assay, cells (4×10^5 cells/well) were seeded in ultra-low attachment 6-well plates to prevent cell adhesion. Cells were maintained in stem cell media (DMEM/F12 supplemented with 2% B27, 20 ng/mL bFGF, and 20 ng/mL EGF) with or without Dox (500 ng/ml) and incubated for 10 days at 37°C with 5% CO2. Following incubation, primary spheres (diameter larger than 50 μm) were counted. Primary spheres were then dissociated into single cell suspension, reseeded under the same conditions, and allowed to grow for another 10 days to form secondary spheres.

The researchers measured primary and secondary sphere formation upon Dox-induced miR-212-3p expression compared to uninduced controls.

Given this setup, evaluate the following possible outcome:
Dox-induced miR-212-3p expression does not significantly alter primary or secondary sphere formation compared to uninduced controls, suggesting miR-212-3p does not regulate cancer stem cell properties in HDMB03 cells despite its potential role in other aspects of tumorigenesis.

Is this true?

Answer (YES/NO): NO